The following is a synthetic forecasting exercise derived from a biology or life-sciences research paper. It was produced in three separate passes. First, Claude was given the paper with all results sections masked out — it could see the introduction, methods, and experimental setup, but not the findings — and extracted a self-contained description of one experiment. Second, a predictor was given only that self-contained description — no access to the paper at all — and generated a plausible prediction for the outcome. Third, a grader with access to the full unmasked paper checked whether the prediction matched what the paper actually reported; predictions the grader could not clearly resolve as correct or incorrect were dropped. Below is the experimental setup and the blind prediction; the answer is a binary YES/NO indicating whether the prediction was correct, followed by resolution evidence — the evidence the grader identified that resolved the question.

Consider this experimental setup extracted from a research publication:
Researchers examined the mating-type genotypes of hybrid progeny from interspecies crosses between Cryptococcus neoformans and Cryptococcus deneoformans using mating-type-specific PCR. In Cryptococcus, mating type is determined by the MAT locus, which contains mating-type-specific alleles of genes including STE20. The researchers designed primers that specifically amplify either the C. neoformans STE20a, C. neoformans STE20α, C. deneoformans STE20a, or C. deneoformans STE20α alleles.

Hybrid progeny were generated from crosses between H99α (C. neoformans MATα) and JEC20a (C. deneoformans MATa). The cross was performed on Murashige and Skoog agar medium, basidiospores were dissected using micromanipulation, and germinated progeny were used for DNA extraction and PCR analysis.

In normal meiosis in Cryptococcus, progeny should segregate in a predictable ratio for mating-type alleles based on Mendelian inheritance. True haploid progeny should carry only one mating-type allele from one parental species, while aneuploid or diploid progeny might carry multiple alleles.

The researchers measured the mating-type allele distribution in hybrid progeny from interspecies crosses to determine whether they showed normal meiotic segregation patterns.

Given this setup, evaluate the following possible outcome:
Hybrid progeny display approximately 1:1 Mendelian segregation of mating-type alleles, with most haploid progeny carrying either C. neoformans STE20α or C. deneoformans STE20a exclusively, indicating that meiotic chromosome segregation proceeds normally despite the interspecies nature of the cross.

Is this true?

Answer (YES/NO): NO